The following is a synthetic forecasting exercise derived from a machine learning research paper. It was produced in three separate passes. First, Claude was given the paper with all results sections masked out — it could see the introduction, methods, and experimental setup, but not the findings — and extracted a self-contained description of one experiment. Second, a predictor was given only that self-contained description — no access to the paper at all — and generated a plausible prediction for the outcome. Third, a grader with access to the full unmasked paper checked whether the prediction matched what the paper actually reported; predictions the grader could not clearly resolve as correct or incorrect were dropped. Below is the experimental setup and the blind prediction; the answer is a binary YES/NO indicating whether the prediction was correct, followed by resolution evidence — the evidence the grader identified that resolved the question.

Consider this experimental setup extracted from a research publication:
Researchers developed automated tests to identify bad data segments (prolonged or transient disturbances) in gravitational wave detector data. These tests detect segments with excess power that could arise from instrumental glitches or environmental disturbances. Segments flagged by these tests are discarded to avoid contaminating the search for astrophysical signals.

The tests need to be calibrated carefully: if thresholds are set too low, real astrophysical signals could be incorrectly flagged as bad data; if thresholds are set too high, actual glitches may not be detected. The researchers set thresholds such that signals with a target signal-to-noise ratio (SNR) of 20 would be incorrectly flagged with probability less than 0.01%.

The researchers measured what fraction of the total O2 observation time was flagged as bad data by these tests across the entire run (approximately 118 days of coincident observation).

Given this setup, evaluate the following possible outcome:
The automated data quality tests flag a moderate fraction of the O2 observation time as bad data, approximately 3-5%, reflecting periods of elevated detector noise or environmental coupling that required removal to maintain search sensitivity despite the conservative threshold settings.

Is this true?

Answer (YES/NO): NO